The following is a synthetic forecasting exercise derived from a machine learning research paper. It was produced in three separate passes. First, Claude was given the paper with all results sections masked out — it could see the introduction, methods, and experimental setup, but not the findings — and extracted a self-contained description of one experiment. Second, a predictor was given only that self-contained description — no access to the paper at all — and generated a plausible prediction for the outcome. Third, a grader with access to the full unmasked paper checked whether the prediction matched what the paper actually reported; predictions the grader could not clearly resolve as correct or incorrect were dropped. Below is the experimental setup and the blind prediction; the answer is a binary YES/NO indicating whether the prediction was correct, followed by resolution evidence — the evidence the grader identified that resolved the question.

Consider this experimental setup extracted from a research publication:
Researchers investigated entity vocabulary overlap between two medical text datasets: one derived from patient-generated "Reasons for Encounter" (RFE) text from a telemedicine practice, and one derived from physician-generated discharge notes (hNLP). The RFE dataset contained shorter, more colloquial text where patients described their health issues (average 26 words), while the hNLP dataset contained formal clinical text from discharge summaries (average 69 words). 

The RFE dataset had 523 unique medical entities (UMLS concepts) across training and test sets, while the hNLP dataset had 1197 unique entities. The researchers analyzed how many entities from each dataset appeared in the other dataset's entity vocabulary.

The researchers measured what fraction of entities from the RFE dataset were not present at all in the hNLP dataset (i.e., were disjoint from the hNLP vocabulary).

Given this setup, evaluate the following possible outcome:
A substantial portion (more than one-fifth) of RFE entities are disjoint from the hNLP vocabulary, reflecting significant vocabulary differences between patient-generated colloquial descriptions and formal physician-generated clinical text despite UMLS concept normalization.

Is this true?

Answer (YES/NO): YES